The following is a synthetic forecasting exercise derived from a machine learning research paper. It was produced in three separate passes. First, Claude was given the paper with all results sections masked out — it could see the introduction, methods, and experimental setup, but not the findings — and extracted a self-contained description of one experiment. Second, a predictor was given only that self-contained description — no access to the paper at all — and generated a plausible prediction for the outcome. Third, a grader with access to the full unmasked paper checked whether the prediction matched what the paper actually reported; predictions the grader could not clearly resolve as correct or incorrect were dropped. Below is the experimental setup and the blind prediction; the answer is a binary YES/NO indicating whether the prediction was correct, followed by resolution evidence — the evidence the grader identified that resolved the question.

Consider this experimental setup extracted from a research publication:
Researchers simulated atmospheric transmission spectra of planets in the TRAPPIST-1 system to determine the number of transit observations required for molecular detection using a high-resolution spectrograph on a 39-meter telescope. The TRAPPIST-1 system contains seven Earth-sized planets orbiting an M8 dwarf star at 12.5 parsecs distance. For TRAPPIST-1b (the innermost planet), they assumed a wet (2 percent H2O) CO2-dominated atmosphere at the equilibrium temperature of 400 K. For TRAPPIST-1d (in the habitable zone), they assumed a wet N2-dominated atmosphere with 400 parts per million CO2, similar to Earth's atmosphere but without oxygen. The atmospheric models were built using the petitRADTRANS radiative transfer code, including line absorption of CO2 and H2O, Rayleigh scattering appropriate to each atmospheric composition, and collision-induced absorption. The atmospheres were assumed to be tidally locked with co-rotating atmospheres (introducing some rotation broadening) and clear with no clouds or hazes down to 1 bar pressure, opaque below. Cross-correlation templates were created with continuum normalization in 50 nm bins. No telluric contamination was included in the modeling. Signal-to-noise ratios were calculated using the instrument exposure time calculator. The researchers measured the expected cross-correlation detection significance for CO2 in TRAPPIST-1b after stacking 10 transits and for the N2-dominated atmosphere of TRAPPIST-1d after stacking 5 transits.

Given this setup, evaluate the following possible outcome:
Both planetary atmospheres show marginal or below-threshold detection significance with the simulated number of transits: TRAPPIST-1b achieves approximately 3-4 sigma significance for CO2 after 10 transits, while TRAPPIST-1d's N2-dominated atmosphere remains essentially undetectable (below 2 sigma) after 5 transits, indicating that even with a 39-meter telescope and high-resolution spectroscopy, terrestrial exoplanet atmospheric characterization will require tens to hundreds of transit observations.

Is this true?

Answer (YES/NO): NO